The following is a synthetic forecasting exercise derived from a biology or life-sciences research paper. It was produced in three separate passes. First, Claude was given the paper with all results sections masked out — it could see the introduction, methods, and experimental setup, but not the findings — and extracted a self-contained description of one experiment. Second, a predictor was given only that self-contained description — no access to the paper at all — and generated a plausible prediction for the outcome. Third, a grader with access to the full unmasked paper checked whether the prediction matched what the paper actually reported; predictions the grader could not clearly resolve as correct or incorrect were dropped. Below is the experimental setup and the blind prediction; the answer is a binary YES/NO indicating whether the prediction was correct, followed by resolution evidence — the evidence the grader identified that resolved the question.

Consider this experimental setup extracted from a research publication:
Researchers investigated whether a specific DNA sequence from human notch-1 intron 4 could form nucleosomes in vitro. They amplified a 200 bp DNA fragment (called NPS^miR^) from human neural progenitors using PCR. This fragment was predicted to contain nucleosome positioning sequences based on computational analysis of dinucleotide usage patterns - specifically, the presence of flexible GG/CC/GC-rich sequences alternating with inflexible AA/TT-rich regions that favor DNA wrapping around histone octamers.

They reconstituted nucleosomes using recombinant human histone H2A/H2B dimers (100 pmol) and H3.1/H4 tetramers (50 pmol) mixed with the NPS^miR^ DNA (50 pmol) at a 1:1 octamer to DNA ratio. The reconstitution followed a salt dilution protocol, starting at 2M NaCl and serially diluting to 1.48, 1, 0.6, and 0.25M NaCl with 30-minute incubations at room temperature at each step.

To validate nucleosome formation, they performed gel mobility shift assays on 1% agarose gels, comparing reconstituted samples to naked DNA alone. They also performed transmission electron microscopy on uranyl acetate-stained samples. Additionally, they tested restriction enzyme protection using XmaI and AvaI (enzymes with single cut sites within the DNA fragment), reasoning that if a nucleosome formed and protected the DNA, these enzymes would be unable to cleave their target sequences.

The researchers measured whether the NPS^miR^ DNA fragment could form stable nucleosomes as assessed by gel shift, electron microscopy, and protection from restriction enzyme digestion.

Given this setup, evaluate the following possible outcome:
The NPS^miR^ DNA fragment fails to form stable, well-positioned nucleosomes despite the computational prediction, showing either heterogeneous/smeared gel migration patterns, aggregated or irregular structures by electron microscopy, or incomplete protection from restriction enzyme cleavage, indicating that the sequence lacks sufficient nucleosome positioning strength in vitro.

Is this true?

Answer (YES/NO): NO